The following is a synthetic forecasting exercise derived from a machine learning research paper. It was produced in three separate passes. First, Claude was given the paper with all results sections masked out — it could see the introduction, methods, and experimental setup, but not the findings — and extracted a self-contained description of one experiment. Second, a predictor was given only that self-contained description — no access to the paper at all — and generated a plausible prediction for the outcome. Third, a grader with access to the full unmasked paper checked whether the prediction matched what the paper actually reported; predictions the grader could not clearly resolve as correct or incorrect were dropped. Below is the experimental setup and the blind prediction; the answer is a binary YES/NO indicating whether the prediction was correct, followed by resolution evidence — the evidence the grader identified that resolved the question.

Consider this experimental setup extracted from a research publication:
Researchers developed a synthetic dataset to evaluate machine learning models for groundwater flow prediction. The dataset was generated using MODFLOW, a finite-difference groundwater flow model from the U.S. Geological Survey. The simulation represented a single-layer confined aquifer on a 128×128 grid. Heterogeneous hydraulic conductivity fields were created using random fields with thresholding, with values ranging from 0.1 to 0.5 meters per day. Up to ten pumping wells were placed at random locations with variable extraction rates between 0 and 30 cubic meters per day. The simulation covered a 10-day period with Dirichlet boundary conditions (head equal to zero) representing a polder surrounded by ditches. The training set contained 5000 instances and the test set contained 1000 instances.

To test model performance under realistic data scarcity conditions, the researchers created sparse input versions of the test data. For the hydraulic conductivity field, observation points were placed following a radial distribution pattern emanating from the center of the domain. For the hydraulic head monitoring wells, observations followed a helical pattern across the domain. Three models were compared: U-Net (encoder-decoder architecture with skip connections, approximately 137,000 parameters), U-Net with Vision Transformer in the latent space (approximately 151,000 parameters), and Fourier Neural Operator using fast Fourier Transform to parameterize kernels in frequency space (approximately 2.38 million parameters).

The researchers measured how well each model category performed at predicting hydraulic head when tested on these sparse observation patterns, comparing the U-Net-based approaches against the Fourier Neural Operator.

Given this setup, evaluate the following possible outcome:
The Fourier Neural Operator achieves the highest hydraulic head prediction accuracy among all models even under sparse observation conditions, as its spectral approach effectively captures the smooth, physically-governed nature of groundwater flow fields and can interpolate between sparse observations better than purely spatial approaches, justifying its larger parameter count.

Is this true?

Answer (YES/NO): NO